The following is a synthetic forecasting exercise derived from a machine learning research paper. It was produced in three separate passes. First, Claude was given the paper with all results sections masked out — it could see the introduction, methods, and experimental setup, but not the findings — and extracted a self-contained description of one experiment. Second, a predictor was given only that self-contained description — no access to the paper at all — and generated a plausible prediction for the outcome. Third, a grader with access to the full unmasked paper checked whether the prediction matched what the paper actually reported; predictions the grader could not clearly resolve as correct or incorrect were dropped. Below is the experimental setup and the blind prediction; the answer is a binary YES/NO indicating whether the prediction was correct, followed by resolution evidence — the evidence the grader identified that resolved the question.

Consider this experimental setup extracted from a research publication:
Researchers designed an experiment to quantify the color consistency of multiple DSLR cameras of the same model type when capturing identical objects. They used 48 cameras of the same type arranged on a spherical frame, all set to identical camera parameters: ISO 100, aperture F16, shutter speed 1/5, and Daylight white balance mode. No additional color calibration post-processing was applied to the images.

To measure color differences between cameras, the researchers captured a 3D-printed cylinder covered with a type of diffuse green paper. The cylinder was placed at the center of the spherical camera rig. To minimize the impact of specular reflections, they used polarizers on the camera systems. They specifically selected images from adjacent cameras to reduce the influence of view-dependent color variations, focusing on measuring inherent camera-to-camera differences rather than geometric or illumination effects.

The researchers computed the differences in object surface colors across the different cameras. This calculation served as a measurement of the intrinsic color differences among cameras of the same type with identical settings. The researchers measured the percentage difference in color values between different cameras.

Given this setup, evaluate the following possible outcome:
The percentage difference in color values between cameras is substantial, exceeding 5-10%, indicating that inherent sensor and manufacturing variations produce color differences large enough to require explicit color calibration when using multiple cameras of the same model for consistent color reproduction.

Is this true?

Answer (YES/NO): NO